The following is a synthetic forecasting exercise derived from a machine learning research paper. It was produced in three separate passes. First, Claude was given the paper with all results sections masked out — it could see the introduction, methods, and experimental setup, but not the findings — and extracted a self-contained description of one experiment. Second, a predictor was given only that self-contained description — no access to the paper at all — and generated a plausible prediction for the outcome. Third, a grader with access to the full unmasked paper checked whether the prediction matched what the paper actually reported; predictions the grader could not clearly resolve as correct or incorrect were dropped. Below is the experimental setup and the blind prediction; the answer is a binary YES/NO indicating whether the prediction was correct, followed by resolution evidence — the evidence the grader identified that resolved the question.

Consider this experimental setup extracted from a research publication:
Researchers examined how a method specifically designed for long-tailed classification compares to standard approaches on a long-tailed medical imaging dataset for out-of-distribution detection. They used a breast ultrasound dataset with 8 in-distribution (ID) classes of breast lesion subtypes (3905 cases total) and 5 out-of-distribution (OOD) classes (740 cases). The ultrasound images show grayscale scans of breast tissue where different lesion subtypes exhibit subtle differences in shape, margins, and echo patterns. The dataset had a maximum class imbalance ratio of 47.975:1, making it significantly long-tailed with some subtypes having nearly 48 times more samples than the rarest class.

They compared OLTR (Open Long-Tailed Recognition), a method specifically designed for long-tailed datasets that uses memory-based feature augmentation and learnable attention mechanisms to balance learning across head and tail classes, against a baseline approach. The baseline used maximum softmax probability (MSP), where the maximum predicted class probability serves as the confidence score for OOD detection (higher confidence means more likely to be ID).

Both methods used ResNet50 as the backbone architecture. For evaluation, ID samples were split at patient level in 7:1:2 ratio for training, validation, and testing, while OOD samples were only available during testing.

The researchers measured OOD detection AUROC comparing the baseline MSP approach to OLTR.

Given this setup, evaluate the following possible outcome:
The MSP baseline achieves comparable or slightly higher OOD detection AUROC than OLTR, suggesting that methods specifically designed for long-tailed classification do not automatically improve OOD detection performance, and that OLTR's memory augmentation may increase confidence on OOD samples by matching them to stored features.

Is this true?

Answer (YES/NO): NO